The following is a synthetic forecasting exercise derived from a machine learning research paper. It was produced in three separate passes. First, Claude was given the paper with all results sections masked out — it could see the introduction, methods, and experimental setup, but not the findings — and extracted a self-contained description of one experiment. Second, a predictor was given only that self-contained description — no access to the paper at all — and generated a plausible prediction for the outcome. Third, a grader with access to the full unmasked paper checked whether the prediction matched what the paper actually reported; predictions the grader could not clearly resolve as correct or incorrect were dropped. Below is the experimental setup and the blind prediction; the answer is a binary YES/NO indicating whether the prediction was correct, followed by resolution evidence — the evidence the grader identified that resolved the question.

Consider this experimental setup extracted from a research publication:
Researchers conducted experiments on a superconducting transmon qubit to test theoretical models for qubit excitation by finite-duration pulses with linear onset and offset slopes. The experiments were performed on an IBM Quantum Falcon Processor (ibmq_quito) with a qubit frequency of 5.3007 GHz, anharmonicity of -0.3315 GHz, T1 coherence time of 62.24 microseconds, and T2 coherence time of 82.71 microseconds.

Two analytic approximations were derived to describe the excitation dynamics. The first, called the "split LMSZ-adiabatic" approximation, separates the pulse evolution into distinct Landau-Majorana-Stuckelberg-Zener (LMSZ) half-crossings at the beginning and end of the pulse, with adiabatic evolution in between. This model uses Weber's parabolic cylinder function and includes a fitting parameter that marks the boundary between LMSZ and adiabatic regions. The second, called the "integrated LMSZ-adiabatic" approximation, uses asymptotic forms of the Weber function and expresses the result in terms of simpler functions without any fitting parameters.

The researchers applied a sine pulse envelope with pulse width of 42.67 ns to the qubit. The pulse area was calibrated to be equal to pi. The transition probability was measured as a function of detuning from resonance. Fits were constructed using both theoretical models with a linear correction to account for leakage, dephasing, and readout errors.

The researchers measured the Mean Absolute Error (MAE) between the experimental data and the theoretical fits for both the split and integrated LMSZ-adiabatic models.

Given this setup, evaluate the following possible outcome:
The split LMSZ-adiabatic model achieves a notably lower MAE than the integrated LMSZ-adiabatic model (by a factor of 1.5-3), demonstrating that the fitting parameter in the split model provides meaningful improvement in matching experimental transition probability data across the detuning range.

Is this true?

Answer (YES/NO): NO